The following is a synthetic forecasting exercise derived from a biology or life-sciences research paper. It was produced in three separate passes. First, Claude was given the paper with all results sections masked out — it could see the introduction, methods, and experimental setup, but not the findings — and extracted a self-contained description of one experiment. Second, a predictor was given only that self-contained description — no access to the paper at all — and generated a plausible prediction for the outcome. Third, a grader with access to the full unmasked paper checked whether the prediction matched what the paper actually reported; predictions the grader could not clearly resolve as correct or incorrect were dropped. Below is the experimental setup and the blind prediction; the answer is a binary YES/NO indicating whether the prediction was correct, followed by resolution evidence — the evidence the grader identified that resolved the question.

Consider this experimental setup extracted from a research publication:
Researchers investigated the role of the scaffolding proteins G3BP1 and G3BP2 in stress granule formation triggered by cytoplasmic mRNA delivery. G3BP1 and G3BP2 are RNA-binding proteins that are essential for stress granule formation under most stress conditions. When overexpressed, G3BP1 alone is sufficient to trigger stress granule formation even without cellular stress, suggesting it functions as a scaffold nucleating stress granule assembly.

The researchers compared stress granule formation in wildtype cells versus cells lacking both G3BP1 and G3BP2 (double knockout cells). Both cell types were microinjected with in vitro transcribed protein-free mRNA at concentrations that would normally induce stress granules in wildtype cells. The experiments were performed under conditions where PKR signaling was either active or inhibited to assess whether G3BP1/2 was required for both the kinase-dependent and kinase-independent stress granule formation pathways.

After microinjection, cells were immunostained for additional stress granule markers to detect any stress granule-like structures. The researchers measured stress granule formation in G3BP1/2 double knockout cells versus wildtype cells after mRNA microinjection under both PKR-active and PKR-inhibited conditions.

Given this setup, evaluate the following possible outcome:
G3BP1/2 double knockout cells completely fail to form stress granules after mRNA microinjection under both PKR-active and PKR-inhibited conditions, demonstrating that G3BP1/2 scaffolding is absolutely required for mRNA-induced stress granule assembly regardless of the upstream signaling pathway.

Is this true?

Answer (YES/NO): NO